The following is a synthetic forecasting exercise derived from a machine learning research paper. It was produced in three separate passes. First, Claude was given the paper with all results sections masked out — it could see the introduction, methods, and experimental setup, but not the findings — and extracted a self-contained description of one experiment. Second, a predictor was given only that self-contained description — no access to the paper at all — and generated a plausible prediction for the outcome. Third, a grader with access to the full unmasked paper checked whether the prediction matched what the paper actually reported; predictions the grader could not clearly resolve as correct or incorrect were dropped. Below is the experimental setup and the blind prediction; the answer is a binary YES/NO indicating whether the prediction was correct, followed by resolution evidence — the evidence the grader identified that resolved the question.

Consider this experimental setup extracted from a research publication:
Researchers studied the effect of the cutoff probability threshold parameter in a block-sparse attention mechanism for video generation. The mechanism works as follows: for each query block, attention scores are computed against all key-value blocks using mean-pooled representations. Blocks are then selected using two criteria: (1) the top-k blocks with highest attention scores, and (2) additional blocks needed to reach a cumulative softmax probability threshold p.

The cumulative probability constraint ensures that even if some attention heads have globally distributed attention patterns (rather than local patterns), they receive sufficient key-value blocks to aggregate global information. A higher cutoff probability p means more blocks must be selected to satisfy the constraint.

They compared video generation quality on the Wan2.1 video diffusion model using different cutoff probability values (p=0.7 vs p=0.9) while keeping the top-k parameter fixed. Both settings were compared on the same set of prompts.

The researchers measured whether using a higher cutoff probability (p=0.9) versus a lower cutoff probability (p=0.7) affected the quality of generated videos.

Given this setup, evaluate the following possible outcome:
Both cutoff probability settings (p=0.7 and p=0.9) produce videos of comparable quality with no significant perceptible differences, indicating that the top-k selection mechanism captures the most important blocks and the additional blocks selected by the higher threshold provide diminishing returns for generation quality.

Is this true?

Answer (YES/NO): NO